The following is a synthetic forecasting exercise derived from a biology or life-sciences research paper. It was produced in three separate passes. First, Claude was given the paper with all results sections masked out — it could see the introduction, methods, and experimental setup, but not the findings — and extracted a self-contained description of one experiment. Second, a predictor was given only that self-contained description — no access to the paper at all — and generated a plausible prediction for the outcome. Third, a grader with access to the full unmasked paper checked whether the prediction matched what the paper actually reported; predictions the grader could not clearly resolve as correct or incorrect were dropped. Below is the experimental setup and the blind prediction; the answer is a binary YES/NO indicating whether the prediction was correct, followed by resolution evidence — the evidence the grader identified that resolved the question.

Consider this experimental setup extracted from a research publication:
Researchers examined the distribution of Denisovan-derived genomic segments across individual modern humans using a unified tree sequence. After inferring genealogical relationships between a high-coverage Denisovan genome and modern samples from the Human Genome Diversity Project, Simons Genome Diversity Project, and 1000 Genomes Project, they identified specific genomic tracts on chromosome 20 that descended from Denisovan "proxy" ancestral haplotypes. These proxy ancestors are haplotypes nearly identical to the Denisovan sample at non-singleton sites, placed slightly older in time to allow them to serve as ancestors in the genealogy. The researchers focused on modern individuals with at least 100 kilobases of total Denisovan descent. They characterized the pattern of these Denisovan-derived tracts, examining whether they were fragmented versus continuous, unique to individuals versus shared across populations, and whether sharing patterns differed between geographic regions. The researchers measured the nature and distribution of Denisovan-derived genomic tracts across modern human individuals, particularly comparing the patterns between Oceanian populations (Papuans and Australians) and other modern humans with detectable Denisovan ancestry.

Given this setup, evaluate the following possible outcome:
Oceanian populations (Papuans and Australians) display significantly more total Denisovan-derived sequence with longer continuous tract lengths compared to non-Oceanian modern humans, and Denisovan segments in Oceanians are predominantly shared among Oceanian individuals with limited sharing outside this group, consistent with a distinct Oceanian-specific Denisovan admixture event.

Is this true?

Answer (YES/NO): NO